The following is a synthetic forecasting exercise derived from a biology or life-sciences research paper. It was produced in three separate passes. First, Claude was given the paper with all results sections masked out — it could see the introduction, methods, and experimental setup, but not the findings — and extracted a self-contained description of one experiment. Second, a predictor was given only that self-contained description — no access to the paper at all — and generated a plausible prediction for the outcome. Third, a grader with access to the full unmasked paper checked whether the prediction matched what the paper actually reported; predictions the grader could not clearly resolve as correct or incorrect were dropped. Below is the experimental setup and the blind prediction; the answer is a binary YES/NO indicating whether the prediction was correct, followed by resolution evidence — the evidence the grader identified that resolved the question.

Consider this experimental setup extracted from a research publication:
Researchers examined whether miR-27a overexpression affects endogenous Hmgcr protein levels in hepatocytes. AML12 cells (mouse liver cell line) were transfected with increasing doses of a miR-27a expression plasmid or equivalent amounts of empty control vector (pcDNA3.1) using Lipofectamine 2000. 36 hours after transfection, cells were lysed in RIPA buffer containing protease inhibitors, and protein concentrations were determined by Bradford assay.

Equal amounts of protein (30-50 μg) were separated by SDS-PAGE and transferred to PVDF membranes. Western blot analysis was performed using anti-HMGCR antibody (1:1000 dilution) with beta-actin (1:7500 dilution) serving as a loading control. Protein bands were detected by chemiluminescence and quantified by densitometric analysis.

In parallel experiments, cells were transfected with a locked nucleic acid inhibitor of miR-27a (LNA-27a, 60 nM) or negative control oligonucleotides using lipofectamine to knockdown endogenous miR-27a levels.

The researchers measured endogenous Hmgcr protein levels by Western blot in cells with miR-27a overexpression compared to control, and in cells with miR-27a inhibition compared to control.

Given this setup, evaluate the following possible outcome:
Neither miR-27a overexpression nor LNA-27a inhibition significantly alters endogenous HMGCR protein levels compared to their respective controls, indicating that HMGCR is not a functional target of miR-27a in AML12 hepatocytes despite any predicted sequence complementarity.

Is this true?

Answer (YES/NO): NO